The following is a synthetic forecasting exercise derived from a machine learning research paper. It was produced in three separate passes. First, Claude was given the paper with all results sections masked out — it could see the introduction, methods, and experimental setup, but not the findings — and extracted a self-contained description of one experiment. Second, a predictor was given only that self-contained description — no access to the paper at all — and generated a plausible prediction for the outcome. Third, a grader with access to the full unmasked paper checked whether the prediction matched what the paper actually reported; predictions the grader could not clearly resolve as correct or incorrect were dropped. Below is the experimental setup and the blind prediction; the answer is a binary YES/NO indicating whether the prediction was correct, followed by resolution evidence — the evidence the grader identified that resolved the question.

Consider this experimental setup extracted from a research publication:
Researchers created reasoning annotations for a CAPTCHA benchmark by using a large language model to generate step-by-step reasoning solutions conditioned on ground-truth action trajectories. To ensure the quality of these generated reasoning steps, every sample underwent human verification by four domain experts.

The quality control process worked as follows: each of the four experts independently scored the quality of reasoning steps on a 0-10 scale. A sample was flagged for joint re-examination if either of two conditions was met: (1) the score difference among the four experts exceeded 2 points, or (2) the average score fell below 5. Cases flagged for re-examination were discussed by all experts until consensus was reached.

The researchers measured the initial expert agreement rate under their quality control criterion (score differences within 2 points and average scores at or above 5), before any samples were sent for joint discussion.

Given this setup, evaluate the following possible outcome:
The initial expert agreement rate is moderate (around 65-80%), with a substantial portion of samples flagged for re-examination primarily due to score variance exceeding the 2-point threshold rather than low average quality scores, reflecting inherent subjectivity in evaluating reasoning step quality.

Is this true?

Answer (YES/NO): NO